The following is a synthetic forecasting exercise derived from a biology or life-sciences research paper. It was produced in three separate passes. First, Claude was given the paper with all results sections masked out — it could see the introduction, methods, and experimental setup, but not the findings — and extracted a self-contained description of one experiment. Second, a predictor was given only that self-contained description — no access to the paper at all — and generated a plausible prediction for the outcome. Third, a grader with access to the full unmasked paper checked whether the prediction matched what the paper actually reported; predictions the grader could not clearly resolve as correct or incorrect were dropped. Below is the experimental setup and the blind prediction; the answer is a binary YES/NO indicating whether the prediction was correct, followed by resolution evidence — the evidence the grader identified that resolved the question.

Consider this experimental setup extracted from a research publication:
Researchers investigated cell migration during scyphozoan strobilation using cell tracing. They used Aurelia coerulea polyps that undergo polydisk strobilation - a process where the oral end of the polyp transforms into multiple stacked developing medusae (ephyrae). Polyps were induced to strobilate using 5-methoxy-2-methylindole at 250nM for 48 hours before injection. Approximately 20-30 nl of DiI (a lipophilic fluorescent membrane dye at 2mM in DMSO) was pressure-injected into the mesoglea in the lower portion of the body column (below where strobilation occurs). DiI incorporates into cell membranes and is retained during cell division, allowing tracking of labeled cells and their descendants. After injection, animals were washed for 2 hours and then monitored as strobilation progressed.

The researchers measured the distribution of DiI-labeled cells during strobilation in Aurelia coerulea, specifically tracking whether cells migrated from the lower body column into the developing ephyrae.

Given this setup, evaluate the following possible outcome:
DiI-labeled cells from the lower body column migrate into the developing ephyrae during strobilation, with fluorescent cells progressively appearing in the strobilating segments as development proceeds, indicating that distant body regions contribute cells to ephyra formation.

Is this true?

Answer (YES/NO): NO